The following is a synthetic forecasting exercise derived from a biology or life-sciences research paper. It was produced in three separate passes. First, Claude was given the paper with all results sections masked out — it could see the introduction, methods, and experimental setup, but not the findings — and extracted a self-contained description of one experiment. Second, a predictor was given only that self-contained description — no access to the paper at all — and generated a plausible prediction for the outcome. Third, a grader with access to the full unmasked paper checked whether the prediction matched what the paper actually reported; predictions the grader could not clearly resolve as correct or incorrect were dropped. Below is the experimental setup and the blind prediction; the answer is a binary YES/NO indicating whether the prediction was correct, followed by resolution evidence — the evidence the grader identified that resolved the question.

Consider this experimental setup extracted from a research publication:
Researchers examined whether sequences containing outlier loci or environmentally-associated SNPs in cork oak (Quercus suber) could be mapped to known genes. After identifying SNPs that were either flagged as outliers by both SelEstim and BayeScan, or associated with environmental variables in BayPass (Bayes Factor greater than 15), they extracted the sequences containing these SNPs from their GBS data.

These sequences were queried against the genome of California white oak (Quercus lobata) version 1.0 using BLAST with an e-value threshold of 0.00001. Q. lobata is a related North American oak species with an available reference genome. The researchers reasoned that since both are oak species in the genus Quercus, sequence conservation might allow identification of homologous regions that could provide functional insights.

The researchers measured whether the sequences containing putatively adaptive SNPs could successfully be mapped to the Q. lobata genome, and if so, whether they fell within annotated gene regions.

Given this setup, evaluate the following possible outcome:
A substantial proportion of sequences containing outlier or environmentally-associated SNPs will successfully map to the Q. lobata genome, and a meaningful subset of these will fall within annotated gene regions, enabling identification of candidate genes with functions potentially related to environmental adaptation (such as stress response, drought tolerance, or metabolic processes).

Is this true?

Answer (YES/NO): NO